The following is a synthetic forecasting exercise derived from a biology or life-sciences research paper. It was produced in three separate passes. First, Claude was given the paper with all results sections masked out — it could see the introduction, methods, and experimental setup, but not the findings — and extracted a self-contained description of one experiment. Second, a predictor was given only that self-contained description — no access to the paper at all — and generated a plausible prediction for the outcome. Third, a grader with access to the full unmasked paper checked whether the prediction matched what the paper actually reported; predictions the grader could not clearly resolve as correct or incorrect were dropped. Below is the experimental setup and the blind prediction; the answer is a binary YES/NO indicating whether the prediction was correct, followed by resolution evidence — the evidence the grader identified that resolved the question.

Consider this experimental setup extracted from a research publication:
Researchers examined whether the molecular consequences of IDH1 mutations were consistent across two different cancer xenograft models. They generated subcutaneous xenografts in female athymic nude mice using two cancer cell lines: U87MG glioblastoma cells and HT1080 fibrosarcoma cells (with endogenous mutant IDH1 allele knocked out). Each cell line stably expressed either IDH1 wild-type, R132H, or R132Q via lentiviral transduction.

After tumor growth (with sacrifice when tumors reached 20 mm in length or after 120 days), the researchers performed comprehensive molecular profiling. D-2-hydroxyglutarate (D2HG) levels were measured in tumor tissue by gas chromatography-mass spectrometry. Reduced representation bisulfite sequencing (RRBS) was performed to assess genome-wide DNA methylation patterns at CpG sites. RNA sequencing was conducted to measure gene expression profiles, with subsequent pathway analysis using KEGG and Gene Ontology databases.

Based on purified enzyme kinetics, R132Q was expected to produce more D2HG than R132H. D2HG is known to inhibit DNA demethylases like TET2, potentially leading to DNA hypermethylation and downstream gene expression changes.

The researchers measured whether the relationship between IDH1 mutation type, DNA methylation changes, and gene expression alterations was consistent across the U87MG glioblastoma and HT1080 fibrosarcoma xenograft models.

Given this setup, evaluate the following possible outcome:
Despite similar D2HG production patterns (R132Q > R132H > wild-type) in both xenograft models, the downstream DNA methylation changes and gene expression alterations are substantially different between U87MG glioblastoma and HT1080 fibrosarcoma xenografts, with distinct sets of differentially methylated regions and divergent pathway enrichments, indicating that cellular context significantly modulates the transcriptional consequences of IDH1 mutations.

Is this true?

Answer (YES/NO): YES